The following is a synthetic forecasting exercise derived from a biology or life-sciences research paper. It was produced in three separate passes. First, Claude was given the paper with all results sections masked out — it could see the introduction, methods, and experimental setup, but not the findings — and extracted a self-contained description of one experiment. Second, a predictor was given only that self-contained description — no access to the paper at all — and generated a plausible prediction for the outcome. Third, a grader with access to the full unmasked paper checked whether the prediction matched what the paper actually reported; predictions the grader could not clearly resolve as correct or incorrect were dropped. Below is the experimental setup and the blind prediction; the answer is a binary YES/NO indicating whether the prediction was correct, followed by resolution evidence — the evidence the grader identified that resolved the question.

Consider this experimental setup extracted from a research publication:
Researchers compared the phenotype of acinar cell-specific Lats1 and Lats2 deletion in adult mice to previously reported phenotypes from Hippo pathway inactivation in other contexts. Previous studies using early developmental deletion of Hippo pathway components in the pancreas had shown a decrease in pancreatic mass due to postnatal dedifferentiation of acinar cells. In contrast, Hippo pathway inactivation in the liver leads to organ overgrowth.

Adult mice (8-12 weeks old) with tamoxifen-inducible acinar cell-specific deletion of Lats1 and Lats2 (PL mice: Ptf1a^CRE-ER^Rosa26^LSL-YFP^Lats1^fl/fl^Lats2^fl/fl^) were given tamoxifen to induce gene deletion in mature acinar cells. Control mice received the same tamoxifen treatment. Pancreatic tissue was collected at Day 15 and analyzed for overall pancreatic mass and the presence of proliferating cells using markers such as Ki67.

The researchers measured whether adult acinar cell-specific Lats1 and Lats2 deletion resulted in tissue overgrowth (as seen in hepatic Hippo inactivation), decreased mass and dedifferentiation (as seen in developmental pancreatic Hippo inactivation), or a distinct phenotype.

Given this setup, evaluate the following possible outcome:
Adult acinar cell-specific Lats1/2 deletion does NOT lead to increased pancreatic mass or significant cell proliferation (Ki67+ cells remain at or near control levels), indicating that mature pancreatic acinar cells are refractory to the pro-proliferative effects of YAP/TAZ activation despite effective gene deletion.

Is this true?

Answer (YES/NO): NO